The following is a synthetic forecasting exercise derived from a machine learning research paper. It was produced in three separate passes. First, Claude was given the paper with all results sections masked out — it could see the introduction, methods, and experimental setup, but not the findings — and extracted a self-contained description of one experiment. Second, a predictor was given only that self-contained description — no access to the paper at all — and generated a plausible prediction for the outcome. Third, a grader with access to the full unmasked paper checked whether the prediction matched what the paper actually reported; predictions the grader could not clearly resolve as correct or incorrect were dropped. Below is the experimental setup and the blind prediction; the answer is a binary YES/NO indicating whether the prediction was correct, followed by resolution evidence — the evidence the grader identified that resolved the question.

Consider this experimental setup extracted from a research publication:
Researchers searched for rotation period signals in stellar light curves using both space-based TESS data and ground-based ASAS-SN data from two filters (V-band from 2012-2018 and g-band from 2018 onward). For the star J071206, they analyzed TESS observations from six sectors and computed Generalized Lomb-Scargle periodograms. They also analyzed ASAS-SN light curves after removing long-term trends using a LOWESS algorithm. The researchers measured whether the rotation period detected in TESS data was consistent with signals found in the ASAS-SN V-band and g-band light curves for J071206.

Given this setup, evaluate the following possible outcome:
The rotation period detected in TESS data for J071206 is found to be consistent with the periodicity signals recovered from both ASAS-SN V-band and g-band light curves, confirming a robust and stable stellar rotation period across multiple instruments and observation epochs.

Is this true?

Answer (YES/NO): YES